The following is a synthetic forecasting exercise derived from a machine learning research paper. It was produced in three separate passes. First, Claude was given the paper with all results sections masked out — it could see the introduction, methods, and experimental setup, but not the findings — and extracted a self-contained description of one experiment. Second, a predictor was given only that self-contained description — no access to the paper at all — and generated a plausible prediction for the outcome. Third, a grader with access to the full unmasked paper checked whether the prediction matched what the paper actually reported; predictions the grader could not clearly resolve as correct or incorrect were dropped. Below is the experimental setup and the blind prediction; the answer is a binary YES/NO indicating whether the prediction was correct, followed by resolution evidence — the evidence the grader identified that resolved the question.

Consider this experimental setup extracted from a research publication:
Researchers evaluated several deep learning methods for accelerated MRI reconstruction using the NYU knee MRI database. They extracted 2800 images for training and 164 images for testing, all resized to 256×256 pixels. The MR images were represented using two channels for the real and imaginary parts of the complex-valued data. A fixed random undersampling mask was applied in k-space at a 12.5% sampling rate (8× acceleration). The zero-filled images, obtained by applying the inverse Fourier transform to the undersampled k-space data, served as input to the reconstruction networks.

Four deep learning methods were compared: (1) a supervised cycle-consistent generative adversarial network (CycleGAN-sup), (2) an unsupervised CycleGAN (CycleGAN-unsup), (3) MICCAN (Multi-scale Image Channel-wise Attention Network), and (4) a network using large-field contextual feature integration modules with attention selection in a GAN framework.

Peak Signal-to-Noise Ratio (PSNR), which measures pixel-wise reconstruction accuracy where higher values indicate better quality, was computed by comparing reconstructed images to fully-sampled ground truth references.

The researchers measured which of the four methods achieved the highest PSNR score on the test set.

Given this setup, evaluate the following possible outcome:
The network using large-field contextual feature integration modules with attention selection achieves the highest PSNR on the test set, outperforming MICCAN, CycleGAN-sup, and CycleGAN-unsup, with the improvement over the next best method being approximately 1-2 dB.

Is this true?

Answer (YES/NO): NO